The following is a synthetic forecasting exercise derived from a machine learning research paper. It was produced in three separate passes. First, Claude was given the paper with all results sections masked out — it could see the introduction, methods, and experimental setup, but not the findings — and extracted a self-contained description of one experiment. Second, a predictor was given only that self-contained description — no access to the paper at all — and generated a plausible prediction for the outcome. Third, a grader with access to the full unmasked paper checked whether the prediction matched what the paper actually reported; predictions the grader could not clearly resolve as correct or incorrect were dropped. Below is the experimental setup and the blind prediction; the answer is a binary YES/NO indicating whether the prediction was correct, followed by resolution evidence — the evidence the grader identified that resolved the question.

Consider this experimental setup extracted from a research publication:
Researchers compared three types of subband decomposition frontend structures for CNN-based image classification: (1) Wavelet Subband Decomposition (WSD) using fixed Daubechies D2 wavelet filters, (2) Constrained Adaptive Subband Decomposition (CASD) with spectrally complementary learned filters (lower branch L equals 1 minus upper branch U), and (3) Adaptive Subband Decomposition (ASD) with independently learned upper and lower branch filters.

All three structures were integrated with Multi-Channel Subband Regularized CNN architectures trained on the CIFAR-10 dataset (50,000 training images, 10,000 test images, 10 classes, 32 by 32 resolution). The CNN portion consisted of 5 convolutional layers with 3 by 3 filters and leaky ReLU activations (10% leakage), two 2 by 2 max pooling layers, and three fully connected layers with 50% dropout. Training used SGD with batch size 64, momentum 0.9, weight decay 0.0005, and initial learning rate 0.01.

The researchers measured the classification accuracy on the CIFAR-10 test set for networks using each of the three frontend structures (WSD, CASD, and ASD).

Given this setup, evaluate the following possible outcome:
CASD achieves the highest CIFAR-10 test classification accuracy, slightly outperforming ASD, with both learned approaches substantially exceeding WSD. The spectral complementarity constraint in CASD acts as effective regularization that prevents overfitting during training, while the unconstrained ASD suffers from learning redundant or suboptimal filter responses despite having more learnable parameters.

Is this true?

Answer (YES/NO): NO